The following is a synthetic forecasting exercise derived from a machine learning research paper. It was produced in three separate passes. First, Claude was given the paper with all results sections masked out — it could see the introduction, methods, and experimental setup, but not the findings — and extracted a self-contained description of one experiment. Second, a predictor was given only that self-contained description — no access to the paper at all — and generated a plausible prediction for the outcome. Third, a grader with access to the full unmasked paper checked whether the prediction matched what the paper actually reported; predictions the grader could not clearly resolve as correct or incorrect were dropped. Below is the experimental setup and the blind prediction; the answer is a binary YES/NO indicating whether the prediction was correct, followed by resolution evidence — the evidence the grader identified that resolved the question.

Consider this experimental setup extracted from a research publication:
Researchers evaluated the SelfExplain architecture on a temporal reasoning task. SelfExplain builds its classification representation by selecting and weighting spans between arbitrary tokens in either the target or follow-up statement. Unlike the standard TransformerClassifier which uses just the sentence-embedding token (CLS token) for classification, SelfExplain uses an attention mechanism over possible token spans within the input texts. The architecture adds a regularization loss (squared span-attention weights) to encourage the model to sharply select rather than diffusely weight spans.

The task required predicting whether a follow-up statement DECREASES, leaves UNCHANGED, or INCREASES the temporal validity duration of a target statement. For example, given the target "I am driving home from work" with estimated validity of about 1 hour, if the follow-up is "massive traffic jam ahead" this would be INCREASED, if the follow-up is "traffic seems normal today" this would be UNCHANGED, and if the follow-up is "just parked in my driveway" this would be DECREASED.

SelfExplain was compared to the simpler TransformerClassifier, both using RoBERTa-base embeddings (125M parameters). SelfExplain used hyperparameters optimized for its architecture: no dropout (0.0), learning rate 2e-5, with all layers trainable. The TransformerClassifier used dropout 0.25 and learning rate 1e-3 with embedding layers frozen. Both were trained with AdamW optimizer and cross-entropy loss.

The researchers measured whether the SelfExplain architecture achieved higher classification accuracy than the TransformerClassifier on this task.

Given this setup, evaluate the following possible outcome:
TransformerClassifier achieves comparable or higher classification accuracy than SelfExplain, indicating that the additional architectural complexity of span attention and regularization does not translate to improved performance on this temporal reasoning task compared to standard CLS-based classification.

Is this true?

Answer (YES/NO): NO